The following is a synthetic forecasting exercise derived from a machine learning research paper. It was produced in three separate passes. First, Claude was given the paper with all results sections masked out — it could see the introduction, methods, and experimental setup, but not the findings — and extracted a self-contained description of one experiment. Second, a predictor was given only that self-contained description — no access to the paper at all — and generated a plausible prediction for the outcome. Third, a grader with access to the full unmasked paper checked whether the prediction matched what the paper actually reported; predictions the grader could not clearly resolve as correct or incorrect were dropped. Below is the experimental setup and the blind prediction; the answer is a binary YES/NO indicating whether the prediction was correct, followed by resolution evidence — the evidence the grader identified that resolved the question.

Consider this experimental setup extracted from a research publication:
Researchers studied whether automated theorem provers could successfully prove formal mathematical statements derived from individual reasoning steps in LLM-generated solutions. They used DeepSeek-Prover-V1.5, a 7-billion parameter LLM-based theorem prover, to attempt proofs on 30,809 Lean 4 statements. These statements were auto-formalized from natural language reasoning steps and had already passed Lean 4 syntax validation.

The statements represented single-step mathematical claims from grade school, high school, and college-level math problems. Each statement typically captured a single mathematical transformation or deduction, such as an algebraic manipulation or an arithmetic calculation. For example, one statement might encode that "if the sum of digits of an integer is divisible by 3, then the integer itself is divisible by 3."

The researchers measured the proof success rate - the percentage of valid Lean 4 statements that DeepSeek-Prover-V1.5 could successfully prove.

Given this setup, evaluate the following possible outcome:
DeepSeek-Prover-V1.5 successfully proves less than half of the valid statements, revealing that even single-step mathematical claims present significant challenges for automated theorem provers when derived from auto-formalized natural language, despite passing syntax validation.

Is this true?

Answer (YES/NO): NO